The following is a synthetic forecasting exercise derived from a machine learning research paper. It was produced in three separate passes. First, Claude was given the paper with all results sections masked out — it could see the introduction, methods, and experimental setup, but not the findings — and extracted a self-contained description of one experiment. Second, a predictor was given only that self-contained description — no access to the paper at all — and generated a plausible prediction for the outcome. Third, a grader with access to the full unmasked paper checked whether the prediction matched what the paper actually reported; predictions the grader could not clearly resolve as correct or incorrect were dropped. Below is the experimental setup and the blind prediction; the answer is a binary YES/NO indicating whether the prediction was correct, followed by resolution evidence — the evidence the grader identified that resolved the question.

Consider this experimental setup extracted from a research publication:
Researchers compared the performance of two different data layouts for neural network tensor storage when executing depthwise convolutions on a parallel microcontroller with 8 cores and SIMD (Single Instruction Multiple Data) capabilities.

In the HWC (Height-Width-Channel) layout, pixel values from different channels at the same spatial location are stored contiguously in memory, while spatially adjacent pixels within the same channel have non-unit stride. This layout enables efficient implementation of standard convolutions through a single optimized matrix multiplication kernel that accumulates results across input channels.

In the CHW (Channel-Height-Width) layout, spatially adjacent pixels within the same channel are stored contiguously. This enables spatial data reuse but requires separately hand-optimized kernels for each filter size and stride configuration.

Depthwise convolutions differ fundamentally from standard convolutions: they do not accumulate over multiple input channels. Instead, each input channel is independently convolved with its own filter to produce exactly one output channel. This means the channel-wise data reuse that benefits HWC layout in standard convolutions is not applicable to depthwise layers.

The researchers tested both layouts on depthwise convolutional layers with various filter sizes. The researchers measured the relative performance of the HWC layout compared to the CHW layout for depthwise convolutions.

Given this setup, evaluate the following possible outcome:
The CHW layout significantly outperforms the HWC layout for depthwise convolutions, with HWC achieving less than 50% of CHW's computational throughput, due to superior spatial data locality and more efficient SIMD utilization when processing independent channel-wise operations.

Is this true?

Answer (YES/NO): YES